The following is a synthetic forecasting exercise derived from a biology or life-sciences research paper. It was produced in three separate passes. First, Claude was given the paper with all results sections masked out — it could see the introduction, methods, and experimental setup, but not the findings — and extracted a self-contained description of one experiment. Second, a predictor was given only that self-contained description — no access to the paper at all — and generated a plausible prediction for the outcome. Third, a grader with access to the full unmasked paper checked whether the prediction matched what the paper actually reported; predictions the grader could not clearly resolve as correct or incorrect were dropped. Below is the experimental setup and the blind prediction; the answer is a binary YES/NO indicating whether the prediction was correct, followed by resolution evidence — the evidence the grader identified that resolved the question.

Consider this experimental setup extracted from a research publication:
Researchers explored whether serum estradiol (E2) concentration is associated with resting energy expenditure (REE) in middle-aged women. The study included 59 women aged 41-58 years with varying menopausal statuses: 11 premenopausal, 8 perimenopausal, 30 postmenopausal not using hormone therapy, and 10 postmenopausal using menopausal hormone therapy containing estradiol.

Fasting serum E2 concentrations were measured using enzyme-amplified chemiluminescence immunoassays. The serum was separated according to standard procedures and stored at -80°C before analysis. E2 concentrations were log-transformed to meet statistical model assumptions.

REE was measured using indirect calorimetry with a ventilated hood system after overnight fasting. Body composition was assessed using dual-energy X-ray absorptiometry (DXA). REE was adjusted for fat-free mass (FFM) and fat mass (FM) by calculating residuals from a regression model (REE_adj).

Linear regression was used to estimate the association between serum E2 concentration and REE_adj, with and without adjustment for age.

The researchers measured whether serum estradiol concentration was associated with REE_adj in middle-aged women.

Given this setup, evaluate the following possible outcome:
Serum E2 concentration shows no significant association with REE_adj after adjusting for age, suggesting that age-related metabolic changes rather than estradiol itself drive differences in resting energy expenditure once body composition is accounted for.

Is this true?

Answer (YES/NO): YES